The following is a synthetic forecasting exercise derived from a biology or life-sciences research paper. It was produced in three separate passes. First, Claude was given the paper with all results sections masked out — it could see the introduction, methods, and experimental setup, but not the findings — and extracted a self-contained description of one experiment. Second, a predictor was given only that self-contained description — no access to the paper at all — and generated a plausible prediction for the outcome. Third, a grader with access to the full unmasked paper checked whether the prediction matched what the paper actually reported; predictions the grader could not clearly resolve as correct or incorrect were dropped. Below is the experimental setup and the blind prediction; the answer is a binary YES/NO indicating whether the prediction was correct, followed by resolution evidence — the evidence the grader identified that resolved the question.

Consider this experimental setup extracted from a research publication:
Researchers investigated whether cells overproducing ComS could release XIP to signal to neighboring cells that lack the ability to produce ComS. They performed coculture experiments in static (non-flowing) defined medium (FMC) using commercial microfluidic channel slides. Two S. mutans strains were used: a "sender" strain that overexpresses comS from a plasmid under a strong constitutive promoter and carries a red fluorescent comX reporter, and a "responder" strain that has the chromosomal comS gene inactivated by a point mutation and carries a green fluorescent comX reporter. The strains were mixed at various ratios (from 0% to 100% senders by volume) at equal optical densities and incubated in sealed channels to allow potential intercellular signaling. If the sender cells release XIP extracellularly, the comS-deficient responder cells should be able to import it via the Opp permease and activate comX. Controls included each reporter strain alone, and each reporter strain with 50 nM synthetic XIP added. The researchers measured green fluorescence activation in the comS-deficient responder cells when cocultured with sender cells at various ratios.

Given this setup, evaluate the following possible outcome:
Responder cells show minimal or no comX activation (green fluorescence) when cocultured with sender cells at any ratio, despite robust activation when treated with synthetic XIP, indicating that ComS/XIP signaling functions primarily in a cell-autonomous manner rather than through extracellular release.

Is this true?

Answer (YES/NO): YES